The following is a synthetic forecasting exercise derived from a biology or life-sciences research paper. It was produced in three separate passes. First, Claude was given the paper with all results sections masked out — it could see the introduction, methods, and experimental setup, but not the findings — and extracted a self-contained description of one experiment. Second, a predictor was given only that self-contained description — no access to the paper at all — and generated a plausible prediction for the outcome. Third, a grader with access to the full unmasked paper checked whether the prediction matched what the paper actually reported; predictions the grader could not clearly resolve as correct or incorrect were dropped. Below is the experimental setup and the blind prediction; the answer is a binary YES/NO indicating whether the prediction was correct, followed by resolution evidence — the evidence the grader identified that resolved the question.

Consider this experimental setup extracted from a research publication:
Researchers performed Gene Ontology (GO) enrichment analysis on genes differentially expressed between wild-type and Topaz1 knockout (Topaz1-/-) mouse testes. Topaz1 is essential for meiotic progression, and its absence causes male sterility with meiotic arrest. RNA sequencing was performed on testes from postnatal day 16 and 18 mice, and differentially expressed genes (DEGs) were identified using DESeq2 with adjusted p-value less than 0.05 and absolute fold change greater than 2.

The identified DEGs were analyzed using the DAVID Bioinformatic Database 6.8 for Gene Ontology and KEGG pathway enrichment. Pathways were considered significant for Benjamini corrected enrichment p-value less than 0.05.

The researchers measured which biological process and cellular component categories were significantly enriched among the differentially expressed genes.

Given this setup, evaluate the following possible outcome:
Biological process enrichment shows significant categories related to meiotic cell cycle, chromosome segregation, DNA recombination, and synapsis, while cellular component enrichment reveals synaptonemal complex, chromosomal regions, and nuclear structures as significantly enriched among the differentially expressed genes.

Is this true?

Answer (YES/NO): NO